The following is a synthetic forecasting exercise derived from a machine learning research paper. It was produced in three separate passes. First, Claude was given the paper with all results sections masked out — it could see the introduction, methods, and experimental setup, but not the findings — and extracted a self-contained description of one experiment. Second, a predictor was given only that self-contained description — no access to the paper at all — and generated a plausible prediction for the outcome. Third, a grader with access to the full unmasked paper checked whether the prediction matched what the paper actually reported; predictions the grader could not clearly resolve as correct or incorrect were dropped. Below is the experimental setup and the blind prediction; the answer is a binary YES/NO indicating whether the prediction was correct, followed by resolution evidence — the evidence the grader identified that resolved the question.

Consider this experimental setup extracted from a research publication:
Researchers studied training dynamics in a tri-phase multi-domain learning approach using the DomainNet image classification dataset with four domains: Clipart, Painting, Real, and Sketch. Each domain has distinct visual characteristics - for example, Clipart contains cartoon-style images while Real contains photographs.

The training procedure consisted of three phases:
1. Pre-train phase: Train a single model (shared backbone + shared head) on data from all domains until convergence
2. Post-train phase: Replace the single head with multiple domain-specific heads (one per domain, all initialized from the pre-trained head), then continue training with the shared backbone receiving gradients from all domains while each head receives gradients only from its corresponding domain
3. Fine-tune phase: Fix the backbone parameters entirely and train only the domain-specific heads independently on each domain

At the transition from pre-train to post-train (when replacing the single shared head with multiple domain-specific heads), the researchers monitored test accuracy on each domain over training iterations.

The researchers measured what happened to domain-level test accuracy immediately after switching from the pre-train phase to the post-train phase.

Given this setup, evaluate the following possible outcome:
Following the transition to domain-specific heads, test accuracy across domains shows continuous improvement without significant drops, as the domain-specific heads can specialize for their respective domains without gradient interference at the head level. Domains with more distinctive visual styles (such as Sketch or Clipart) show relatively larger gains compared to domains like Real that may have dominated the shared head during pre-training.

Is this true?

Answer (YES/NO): NO